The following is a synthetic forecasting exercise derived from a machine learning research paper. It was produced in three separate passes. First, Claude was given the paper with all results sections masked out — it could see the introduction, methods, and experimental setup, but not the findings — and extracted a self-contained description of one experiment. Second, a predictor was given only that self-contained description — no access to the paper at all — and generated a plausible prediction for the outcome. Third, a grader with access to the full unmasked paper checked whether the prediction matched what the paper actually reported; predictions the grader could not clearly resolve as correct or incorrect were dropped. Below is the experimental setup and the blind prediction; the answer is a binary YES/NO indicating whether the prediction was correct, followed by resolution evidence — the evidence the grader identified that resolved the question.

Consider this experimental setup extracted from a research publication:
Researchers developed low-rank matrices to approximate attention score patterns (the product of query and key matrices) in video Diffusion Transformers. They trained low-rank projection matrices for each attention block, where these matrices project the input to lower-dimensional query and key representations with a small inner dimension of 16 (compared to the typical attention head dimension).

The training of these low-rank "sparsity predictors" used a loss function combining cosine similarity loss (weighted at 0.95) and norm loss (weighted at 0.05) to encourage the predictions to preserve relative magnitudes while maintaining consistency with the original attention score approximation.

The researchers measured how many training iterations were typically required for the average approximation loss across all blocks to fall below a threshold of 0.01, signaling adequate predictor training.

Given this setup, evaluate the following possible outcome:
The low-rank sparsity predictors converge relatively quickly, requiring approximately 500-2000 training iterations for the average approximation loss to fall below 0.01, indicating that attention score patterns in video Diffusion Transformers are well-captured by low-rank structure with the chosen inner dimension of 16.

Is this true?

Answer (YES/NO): NO